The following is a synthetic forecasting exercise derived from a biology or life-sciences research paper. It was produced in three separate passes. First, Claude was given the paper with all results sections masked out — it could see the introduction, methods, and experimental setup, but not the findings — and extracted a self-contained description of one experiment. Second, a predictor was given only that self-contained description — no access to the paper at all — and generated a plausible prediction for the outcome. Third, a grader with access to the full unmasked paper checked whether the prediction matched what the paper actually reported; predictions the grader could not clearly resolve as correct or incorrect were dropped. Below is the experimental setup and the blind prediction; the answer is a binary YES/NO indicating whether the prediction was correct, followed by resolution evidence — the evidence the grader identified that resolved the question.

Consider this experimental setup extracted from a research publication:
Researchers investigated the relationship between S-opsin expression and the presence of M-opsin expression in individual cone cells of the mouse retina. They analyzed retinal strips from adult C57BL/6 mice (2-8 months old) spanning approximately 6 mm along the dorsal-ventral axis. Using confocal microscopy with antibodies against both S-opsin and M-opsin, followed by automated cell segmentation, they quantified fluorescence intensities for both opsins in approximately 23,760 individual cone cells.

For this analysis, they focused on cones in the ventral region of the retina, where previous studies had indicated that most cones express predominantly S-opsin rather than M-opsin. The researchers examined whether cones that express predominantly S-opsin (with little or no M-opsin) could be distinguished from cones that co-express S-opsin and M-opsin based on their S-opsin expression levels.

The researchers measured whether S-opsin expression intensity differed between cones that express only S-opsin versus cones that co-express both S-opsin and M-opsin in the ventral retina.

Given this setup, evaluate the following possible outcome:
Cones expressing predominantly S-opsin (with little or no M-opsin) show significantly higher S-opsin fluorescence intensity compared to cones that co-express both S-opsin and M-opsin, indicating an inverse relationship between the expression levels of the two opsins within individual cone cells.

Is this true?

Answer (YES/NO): NO